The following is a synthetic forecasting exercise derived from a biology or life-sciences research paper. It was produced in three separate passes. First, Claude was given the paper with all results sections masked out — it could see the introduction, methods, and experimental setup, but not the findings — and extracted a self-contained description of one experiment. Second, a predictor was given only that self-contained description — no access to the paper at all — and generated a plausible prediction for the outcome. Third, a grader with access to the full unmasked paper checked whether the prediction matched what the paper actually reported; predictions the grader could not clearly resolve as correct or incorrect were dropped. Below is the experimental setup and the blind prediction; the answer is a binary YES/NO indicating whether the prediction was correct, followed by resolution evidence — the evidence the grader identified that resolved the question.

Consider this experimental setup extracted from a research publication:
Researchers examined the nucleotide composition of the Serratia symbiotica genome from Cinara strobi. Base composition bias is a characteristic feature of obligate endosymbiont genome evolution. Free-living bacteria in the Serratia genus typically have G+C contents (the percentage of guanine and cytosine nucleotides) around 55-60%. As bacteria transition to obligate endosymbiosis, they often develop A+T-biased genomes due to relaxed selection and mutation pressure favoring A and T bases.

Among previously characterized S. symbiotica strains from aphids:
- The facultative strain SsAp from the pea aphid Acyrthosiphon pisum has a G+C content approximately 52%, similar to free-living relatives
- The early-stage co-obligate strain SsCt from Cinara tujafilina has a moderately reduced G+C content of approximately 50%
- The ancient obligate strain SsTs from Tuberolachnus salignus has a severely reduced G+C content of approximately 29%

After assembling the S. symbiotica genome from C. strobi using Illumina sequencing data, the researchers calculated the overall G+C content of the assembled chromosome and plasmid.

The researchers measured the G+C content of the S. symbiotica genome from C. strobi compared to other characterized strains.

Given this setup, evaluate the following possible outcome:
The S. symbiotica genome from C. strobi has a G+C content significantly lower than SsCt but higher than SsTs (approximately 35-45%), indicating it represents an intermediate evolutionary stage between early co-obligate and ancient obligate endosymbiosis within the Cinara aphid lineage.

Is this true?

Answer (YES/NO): YES